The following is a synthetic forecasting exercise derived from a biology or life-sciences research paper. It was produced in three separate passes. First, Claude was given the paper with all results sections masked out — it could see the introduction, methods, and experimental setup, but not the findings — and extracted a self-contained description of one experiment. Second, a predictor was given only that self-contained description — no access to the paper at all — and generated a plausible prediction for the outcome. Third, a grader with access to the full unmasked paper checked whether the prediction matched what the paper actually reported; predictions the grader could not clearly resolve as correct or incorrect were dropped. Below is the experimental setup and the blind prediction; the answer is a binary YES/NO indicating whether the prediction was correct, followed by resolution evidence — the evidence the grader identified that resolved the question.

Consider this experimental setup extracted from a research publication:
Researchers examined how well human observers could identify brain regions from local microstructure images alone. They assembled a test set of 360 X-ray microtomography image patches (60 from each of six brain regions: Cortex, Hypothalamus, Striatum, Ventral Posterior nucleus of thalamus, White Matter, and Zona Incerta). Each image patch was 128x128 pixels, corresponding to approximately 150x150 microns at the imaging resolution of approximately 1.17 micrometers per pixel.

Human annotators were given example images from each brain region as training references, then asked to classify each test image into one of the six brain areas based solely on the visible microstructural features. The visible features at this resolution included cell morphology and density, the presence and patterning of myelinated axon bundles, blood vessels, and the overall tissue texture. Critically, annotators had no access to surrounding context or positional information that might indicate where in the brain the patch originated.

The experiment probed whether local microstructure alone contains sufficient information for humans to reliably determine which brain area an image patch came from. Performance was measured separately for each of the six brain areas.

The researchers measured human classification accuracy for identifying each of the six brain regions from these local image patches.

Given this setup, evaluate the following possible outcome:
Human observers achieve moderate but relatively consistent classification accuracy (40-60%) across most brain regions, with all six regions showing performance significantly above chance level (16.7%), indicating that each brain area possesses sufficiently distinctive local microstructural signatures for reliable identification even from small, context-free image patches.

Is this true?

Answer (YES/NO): NO